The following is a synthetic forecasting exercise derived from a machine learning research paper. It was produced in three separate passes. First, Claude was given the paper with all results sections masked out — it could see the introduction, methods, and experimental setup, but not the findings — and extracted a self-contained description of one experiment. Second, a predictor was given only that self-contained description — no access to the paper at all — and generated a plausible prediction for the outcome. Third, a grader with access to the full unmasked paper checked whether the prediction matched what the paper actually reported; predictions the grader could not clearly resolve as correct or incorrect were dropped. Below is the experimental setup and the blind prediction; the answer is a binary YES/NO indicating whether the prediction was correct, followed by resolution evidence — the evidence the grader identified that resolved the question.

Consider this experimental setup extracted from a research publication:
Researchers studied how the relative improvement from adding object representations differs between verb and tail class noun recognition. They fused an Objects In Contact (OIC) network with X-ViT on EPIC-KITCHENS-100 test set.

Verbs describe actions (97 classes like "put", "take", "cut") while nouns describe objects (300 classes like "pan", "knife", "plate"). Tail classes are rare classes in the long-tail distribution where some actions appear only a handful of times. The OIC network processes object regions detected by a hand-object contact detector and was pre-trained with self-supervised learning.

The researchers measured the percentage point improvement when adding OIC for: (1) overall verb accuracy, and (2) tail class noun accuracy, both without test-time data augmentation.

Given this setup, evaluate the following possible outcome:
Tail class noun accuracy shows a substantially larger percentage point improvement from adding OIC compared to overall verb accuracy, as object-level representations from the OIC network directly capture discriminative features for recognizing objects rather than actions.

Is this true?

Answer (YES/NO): YES